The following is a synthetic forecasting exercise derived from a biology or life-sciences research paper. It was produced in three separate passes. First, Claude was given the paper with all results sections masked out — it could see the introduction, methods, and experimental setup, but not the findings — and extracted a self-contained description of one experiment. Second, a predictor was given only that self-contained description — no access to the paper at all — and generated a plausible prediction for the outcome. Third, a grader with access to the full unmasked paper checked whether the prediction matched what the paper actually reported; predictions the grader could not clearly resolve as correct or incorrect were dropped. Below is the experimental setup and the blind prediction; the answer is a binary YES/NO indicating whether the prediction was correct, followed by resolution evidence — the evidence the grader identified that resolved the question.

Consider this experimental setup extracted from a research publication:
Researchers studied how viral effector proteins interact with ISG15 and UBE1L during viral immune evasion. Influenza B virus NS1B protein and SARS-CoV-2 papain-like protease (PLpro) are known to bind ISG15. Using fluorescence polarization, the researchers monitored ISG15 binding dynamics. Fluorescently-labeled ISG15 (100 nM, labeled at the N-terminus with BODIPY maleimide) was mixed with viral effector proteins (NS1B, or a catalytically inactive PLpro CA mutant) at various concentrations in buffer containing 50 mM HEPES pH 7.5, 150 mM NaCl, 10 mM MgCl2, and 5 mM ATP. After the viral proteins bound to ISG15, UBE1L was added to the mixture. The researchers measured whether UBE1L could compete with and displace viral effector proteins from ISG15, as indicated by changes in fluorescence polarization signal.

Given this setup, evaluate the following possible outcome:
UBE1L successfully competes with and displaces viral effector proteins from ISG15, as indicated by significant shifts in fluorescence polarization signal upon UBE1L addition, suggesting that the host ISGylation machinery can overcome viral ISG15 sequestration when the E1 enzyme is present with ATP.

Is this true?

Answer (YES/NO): NO